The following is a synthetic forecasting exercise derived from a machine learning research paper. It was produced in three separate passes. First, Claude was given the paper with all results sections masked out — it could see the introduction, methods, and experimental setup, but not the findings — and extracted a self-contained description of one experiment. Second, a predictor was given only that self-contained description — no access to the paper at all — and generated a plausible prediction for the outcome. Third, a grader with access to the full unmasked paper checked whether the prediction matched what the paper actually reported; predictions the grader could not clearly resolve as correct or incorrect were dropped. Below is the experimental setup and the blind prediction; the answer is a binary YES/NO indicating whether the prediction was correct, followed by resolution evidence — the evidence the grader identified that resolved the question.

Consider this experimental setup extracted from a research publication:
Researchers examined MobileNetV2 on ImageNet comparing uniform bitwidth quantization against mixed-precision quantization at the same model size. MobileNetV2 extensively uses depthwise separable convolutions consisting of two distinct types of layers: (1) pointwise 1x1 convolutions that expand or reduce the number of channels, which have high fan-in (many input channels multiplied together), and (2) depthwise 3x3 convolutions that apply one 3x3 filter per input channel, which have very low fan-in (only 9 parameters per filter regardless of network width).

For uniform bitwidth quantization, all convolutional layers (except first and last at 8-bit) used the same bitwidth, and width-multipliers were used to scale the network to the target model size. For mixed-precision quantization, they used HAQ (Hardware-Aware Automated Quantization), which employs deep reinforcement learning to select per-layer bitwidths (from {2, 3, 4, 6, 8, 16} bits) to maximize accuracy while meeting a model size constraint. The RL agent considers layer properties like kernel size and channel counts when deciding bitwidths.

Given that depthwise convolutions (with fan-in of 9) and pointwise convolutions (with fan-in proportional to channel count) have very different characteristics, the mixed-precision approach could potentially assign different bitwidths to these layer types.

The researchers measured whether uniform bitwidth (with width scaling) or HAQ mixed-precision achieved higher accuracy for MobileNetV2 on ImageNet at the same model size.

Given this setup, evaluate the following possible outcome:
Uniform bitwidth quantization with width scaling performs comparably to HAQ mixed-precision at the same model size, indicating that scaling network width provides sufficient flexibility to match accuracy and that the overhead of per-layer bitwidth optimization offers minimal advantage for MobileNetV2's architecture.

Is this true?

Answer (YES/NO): NO